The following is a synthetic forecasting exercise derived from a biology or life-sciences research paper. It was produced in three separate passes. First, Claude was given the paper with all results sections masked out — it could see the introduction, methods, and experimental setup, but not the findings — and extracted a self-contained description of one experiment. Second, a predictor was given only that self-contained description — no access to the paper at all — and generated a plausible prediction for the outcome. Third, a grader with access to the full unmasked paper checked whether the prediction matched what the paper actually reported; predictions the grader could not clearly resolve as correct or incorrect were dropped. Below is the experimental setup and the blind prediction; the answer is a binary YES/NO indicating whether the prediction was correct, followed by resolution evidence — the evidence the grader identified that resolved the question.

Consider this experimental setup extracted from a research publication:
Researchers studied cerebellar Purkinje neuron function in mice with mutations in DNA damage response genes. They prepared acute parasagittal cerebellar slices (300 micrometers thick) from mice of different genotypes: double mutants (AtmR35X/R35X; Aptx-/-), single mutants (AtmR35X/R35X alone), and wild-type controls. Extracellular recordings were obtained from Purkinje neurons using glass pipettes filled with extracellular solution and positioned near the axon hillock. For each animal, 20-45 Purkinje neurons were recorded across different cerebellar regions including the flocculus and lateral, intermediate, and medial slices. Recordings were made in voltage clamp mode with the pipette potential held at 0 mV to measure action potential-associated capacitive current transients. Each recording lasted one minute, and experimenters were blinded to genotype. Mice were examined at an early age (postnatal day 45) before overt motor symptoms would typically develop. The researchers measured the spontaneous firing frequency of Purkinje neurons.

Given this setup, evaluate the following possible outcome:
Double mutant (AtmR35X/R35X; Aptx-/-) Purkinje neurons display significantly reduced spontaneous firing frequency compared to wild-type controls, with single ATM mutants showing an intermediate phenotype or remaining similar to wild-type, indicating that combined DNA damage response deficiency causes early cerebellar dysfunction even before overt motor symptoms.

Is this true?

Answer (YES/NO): YES